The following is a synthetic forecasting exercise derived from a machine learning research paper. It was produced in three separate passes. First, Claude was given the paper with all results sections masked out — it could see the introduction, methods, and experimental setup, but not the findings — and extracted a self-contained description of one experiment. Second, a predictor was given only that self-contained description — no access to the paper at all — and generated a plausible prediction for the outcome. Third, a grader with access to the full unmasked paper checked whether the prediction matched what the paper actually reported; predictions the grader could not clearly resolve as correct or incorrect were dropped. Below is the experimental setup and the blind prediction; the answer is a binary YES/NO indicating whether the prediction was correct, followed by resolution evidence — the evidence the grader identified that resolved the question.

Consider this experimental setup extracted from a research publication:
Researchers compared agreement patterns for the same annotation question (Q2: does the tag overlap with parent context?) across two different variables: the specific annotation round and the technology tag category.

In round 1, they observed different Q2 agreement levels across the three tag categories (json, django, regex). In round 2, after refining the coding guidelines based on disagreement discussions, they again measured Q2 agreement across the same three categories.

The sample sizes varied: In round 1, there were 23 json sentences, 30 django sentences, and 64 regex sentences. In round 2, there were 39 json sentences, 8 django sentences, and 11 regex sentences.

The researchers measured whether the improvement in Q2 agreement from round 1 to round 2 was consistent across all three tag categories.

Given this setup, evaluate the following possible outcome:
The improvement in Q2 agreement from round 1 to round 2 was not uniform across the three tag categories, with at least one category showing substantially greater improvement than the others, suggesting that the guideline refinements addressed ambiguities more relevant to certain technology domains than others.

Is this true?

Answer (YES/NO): YES